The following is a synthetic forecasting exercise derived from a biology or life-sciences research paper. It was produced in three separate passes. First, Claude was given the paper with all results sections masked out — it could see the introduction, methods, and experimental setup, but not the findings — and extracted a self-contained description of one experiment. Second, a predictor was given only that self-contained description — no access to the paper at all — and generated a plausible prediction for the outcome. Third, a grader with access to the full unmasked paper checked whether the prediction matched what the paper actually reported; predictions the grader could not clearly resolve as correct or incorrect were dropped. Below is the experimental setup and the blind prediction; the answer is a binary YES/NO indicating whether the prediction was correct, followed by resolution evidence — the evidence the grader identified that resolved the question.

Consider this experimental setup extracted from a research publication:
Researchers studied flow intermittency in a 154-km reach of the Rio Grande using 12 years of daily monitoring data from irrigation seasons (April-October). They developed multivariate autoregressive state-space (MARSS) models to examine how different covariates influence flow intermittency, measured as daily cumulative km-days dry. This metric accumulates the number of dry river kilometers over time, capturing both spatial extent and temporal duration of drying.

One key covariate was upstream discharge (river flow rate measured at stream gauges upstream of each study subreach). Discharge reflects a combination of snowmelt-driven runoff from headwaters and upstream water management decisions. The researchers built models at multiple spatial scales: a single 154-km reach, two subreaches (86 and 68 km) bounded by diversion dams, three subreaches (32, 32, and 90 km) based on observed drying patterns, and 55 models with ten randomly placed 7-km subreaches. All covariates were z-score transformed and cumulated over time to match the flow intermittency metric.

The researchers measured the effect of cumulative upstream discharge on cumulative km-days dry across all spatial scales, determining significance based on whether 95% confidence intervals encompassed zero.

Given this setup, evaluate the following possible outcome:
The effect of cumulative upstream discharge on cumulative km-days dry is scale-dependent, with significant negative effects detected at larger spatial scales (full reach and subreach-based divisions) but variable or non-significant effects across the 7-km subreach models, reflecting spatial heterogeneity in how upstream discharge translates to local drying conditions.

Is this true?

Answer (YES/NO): NO